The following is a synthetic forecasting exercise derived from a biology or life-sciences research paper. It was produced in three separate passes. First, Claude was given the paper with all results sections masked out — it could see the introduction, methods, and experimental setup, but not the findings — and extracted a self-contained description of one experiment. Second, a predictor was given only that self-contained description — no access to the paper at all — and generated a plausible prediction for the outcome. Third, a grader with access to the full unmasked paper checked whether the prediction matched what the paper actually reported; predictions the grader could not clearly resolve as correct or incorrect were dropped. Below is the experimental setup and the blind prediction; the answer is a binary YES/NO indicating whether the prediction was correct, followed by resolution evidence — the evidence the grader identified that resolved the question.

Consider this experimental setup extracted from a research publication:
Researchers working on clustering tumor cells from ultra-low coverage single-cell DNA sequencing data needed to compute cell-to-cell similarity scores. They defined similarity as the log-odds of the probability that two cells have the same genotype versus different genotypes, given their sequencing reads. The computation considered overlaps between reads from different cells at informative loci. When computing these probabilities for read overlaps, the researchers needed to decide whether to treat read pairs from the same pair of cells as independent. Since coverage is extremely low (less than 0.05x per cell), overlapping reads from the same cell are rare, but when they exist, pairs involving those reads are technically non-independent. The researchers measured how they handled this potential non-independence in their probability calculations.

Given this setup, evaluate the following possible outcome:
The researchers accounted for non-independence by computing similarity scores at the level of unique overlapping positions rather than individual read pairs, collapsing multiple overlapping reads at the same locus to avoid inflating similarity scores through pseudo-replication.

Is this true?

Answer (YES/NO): NO